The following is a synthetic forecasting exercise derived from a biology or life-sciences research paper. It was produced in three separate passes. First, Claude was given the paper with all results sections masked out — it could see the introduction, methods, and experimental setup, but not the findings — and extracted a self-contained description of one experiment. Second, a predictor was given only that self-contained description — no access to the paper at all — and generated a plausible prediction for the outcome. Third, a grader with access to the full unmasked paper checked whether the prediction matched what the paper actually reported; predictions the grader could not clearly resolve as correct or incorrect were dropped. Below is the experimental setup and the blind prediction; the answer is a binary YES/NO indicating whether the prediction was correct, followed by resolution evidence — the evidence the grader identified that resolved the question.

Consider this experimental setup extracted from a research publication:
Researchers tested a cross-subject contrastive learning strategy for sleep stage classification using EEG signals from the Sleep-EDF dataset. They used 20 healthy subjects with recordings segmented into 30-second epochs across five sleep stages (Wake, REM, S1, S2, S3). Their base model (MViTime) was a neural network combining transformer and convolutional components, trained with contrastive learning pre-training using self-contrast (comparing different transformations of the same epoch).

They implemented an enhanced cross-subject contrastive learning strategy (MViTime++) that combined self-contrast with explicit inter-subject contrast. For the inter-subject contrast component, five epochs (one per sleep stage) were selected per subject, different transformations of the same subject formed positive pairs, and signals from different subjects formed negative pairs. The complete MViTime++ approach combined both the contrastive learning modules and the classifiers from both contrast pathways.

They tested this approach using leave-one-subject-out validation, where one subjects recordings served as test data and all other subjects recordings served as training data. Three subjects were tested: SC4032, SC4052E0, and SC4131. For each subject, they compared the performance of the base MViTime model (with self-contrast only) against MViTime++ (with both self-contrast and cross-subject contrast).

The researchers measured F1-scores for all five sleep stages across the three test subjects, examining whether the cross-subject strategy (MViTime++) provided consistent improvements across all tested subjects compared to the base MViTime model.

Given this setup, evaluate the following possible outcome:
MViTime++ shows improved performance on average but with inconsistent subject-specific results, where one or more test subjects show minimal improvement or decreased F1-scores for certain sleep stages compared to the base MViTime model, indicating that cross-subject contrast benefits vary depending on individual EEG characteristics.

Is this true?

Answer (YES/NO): YES